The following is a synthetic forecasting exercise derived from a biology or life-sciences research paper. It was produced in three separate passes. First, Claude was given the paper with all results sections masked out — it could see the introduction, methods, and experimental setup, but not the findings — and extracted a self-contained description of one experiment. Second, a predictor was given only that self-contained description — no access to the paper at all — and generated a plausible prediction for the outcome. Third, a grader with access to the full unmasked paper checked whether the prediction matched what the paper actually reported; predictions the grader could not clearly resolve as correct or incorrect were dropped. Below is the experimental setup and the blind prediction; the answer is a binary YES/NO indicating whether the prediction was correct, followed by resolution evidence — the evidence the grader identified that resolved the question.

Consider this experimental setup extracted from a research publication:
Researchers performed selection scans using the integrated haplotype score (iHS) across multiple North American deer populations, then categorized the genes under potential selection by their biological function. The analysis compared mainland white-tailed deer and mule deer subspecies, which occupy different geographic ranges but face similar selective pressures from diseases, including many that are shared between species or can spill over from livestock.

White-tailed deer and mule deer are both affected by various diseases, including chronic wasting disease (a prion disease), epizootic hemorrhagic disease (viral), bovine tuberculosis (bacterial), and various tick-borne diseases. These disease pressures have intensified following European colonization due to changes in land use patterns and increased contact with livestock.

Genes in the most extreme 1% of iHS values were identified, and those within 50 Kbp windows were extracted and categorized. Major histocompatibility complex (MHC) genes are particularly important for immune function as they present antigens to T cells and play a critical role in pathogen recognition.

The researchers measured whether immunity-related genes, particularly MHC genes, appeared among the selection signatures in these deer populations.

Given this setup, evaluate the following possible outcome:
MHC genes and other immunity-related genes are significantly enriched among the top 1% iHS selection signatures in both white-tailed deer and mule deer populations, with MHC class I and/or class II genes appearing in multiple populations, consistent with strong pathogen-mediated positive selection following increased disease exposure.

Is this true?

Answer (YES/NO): NO